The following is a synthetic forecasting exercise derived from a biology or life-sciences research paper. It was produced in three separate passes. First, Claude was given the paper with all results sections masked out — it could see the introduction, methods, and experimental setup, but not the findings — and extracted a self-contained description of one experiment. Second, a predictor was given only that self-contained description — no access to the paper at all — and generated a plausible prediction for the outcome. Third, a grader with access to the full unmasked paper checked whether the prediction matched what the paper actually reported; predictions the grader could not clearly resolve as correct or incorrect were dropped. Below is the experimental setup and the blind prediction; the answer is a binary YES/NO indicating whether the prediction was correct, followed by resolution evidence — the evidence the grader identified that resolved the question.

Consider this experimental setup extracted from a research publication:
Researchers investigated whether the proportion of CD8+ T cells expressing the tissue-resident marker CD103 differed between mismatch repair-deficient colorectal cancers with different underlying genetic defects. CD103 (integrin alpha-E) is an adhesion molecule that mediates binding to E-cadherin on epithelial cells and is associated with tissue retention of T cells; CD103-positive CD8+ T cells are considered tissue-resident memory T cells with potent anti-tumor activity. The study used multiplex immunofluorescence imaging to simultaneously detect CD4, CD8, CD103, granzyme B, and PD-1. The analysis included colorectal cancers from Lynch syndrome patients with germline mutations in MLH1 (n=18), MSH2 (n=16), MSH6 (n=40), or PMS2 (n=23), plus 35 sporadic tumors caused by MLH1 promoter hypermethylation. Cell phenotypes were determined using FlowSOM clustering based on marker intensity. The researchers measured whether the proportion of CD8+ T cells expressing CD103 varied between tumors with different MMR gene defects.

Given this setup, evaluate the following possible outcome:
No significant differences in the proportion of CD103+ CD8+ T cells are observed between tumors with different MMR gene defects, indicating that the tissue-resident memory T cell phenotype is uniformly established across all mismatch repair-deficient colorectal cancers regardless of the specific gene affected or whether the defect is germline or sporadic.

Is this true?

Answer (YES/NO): YES